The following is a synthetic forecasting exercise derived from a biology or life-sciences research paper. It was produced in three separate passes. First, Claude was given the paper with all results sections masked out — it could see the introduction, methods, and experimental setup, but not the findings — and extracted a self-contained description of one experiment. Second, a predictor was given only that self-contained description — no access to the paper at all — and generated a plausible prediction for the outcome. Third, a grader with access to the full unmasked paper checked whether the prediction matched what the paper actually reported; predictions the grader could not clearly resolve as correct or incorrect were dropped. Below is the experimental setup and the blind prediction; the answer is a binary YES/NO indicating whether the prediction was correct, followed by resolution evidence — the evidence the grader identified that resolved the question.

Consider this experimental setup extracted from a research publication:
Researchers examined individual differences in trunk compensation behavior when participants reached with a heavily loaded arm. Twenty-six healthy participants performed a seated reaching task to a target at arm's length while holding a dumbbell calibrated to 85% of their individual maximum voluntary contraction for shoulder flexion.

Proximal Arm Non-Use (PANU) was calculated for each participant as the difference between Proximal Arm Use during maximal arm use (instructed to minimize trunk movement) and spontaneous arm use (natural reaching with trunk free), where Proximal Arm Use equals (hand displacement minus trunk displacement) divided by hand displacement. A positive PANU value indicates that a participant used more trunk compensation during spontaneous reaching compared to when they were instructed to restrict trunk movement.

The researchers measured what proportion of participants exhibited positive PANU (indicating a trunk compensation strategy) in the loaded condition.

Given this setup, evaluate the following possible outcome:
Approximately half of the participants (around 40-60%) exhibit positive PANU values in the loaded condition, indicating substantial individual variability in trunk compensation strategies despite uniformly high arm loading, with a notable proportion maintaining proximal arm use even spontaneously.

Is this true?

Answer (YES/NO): NO